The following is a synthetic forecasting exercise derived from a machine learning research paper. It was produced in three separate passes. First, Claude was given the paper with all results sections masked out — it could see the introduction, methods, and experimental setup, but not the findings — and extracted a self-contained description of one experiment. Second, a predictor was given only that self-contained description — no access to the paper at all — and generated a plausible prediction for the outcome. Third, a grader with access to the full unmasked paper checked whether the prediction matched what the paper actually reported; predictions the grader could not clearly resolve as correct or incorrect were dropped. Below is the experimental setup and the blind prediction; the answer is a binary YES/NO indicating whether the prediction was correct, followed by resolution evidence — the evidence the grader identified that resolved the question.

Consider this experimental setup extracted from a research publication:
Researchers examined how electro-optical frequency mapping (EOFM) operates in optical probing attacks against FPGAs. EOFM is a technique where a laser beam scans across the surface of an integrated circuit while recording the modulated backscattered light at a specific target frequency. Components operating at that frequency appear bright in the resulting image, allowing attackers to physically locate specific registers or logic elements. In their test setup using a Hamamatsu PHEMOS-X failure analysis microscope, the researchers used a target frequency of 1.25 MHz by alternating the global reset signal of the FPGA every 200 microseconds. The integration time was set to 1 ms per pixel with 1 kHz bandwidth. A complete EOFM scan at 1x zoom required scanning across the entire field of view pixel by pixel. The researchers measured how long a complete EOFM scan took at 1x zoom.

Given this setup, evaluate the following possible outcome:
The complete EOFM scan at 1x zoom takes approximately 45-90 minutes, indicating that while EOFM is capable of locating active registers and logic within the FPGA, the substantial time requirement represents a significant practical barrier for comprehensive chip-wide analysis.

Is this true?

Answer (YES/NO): NO